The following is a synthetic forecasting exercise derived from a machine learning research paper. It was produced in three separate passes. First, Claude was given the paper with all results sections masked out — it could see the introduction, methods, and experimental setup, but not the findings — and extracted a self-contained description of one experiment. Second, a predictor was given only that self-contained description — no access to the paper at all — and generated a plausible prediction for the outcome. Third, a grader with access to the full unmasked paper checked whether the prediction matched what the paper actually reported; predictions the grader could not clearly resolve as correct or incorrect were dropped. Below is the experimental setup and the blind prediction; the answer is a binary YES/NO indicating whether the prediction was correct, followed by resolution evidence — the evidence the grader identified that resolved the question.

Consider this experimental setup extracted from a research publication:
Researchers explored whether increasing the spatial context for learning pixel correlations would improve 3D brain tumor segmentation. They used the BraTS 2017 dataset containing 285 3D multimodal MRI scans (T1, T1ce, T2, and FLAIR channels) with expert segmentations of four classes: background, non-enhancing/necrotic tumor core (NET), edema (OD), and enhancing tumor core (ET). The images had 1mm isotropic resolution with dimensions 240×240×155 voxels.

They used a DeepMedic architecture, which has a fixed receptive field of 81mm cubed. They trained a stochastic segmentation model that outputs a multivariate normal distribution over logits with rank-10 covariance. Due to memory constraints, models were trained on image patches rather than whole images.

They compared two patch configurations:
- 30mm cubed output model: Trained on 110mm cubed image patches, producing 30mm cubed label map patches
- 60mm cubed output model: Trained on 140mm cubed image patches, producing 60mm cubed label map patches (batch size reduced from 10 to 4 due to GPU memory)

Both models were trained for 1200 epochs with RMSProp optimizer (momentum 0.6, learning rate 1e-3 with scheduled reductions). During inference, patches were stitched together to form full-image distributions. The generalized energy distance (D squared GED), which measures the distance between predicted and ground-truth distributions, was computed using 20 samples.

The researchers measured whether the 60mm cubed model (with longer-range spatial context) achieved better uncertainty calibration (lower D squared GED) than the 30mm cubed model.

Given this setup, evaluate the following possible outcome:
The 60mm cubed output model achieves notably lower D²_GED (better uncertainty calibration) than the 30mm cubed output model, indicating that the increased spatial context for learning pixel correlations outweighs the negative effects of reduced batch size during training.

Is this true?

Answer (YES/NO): NO